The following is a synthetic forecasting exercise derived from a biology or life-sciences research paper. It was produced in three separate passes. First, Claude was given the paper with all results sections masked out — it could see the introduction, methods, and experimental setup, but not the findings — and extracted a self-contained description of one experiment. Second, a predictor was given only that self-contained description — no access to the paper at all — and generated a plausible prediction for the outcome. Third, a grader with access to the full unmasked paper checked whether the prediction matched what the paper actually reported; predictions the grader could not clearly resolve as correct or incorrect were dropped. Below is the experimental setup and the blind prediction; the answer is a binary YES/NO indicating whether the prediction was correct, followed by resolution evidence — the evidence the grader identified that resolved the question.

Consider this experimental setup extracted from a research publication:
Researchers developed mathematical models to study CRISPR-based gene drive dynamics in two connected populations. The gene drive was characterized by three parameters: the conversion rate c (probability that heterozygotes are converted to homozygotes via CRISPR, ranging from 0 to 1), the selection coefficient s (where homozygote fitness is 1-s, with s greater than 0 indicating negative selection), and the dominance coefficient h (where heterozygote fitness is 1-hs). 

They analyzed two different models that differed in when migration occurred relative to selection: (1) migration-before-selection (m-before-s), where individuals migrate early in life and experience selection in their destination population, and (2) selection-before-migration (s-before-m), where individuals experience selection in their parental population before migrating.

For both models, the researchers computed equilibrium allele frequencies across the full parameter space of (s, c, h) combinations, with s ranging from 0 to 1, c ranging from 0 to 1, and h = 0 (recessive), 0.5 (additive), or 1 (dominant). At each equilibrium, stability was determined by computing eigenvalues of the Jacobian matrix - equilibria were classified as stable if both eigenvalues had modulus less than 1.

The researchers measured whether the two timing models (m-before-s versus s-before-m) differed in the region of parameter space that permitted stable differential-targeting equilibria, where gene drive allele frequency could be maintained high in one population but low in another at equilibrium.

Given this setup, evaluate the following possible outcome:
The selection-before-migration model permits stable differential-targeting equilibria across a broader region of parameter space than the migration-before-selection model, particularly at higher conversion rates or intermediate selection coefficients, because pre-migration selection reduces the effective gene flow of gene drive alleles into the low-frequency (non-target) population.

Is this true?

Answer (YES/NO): NO